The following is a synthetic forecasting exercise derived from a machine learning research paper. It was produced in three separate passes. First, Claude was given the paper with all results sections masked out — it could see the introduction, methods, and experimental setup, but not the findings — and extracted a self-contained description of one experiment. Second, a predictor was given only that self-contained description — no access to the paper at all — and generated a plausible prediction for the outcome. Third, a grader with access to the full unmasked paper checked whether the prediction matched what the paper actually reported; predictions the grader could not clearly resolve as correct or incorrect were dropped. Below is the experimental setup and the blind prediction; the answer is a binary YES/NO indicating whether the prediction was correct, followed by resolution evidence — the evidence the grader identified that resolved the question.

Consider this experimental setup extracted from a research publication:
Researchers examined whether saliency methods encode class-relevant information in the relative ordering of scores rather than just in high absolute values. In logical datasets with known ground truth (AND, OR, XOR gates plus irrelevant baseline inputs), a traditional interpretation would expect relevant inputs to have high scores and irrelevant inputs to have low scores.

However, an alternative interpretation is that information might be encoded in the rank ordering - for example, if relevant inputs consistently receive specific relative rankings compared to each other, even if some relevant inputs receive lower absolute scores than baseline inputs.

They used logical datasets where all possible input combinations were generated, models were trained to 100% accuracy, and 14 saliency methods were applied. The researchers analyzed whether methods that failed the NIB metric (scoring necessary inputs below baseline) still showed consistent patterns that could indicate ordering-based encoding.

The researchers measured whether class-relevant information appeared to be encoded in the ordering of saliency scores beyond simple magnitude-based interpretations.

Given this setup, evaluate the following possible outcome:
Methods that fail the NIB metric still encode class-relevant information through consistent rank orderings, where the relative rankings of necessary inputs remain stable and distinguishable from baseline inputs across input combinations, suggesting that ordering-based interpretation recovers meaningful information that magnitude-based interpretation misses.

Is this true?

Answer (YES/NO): YES